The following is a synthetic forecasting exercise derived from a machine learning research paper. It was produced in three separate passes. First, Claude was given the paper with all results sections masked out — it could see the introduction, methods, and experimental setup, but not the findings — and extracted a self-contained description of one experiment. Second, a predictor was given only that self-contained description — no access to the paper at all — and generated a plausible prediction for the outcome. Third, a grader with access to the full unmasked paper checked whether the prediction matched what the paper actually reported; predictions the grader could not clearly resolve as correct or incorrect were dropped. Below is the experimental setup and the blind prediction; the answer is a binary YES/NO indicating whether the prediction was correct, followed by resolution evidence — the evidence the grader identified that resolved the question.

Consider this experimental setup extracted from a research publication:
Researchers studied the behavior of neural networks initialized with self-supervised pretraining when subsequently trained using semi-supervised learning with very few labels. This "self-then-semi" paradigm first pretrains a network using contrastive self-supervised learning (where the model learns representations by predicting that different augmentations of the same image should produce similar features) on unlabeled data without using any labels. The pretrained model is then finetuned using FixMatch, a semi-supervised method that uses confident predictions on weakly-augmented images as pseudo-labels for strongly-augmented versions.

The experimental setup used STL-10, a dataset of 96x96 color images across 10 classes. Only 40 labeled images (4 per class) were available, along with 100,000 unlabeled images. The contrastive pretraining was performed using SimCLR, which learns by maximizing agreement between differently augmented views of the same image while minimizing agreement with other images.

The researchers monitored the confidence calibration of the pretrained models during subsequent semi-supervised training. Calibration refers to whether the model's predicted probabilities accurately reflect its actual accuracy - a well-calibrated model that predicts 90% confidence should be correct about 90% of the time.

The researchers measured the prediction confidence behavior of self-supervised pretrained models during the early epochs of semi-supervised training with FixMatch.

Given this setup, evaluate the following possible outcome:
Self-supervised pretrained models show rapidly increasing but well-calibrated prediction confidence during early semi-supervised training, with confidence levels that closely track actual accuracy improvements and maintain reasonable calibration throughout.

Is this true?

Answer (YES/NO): NO